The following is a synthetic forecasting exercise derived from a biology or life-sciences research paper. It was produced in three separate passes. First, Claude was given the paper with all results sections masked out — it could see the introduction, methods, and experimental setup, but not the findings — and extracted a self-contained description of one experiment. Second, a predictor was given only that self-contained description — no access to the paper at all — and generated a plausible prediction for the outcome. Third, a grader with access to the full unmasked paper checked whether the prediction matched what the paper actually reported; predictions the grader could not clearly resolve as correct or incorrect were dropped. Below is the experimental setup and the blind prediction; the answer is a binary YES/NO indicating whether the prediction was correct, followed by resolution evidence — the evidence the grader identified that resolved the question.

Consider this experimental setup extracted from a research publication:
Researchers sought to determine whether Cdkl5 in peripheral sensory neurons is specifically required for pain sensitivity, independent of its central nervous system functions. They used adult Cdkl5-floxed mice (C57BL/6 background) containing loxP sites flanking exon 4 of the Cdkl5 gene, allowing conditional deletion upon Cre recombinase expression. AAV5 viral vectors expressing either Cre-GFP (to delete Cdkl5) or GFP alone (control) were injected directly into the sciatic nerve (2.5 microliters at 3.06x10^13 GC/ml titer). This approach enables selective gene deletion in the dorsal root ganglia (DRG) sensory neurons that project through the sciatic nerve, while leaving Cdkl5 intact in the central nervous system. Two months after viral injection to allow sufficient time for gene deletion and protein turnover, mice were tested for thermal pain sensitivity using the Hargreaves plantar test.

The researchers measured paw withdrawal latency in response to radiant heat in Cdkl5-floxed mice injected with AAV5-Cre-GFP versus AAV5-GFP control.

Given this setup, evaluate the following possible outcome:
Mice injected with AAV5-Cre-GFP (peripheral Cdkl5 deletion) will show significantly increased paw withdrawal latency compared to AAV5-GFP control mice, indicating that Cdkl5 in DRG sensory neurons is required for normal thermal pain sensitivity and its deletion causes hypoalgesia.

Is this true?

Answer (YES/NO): YES